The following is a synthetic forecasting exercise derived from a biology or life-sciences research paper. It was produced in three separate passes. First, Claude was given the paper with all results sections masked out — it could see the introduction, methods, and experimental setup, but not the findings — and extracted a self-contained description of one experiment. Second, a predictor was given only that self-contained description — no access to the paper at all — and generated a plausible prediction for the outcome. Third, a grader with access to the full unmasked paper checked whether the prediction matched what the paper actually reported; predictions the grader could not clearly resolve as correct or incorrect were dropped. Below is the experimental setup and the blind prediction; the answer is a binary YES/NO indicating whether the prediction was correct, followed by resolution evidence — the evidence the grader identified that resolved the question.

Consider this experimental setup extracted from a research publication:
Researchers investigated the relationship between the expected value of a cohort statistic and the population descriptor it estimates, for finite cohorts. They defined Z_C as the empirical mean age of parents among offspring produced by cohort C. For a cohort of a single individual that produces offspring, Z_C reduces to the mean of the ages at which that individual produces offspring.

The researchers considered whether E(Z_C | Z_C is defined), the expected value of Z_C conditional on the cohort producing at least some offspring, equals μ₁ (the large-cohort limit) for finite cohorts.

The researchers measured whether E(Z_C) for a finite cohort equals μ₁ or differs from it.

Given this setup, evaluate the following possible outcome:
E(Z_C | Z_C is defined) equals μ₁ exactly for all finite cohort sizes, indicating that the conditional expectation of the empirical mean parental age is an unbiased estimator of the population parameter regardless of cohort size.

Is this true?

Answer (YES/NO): NO